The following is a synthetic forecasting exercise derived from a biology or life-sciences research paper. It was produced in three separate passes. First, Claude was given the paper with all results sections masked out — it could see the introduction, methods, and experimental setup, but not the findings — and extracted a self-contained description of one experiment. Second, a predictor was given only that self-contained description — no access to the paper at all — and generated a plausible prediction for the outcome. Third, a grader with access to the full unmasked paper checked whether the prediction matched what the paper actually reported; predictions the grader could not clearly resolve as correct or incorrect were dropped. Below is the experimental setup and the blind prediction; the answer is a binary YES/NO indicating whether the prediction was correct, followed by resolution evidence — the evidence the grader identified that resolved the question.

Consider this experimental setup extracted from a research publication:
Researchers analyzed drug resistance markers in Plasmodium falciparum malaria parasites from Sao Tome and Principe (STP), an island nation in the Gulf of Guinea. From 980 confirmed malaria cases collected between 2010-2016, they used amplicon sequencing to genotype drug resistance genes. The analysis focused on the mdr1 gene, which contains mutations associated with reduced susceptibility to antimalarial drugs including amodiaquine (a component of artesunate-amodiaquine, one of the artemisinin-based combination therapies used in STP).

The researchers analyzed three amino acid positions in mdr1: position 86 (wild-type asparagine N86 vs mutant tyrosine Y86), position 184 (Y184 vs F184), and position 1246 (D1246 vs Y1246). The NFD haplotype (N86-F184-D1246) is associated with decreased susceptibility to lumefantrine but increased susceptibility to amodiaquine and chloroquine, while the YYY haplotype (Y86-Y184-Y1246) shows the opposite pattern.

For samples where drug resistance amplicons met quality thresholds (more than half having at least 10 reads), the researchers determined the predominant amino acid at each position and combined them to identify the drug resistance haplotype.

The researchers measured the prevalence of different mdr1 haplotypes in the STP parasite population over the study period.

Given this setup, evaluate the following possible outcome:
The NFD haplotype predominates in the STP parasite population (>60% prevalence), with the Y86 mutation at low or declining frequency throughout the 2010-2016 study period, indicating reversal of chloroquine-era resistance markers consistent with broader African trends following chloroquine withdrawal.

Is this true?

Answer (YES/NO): NO